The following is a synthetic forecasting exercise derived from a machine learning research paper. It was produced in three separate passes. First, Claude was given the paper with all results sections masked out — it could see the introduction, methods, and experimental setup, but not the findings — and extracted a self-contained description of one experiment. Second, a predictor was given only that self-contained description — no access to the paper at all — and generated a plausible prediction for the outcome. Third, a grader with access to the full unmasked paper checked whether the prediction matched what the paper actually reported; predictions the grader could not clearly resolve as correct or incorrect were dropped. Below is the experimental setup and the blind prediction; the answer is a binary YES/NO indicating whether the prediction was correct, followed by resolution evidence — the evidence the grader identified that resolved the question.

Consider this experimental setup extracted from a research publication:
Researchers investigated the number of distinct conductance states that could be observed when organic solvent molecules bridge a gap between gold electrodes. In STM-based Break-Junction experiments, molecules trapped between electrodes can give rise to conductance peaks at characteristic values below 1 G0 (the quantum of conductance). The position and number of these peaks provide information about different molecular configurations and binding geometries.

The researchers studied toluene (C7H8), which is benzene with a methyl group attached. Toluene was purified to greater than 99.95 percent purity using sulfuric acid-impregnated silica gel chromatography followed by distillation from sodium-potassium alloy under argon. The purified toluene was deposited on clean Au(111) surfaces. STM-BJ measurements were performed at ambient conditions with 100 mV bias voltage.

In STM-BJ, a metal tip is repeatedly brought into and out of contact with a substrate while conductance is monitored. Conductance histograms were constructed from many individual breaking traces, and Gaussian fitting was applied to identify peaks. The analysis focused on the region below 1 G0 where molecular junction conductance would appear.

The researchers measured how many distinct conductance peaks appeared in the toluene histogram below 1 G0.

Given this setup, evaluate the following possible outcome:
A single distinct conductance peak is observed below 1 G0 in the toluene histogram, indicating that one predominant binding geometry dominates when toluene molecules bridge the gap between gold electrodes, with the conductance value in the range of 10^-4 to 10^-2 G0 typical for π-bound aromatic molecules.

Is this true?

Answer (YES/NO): NO